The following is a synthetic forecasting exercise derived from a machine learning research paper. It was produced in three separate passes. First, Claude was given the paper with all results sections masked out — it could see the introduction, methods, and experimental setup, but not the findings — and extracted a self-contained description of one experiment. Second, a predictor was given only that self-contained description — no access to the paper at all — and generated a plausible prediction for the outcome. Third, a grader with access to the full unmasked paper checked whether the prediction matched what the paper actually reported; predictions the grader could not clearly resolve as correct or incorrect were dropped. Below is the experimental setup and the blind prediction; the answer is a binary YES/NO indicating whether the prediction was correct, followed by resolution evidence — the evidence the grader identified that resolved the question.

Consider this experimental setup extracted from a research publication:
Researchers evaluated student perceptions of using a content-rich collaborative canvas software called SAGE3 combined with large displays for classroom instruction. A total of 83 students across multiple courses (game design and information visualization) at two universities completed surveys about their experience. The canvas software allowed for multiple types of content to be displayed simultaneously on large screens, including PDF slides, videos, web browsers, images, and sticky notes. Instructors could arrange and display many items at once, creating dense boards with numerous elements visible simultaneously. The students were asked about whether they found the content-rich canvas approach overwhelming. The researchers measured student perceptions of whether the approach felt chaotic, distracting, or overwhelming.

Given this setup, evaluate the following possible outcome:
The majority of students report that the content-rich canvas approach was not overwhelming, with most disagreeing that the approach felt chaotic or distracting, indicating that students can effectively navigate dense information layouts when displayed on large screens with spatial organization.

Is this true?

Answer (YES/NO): NO